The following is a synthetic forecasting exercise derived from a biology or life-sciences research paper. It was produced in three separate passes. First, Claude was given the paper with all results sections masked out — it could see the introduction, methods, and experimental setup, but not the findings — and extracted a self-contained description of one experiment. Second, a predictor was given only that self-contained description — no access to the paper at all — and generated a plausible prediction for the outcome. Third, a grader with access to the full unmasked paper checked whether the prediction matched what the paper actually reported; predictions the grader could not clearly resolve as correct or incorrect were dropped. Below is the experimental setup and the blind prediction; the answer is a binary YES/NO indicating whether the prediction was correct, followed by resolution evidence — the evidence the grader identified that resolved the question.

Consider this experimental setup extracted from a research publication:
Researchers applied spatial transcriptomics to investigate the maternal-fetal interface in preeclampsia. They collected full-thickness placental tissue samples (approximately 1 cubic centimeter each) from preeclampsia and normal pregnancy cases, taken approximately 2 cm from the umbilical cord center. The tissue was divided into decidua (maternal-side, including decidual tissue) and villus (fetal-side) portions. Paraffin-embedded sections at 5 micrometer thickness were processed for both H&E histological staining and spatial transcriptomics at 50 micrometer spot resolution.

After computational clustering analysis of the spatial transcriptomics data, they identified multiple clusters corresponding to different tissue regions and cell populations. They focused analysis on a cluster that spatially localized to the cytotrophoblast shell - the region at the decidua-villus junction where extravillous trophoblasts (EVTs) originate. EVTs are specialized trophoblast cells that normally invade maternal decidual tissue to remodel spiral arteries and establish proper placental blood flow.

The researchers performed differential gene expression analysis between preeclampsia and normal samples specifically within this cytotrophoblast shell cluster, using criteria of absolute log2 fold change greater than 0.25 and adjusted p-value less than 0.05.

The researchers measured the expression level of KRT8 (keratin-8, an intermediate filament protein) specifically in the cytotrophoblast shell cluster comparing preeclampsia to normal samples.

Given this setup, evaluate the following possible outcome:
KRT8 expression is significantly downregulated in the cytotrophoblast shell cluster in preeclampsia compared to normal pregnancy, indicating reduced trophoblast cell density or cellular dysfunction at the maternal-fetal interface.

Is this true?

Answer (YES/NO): NO